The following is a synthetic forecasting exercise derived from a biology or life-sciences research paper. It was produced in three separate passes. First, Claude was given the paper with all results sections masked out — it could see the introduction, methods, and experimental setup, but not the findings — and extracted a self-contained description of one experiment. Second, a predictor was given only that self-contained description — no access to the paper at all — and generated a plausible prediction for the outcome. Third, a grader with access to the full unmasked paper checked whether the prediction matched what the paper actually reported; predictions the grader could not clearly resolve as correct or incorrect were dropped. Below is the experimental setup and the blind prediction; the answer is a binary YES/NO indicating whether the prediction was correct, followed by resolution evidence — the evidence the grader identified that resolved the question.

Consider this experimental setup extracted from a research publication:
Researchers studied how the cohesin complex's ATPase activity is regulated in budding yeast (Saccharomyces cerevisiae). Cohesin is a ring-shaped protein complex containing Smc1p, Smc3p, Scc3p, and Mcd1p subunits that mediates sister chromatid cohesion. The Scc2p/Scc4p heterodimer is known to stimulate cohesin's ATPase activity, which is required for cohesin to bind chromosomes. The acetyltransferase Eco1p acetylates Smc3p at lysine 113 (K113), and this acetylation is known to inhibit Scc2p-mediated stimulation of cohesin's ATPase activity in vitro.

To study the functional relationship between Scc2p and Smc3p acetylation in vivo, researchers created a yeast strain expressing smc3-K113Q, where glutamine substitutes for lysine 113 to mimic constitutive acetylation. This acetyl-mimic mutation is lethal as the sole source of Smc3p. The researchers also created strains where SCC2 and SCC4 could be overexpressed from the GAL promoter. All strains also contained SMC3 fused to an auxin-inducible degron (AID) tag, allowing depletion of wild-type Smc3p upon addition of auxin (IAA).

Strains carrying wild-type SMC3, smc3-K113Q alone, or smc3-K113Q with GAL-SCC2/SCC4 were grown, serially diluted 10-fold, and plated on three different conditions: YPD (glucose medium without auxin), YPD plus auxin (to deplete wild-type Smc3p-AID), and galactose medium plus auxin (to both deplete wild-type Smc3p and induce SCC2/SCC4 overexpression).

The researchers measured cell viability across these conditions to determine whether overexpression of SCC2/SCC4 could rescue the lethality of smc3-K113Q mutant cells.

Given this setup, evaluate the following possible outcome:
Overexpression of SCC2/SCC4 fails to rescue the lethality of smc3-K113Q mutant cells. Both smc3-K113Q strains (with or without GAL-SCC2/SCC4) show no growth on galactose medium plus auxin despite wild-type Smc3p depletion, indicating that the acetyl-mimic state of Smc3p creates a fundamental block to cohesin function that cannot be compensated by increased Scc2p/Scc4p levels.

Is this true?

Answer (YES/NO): NO